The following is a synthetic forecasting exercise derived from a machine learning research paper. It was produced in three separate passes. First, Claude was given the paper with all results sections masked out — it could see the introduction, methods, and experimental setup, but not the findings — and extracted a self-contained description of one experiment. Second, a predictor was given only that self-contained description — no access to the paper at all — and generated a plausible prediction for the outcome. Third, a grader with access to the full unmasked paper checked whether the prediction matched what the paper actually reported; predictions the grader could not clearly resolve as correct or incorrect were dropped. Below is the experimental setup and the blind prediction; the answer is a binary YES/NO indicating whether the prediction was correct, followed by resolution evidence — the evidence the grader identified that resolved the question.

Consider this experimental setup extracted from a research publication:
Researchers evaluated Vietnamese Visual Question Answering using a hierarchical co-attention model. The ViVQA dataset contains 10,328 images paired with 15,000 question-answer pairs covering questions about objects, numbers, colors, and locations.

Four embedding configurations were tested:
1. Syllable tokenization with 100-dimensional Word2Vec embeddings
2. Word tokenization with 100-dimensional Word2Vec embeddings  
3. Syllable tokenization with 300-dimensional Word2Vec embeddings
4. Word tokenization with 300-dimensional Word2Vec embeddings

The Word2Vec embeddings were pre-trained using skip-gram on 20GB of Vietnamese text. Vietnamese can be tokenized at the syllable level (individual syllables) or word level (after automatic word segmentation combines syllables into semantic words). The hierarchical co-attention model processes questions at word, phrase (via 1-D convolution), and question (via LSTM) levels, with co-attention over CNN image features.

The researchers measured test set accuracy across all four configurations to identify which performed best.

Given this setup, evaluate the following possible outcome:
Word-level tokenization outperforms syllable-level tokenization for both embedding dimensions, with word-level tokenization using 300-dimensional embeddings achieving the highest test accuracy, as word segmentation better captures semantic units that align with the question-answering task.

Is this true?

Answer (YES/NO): YES